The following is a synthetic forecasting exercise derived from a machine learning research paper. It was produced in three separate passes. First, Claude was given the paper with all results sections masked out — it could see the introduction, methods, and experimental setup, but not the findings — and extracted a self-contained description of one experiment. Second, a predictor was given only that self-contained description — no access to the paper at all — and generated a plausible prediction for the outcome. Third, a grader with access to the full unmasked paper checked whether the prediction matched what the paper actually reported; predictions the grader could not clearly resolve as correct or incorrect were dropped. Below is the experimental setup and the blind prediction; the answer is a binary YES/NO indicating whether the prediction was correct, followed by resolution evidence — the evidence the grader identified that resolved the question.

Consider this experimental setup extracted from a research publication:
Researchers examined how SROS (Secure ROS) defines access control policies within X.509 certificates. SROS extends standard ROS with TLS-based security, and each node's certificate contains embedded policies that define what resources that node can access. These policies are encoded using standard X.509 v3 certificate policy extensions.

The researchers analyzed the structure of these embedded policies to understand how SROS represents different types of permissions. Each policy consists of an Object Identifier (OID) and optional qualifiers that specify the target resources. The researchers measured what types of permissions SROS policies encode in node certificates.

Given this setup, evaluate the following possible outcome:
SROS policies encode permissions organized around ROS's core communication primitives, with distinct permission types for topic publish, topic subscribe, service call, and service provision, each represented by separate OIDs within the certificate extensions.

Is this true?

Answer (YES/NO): NO